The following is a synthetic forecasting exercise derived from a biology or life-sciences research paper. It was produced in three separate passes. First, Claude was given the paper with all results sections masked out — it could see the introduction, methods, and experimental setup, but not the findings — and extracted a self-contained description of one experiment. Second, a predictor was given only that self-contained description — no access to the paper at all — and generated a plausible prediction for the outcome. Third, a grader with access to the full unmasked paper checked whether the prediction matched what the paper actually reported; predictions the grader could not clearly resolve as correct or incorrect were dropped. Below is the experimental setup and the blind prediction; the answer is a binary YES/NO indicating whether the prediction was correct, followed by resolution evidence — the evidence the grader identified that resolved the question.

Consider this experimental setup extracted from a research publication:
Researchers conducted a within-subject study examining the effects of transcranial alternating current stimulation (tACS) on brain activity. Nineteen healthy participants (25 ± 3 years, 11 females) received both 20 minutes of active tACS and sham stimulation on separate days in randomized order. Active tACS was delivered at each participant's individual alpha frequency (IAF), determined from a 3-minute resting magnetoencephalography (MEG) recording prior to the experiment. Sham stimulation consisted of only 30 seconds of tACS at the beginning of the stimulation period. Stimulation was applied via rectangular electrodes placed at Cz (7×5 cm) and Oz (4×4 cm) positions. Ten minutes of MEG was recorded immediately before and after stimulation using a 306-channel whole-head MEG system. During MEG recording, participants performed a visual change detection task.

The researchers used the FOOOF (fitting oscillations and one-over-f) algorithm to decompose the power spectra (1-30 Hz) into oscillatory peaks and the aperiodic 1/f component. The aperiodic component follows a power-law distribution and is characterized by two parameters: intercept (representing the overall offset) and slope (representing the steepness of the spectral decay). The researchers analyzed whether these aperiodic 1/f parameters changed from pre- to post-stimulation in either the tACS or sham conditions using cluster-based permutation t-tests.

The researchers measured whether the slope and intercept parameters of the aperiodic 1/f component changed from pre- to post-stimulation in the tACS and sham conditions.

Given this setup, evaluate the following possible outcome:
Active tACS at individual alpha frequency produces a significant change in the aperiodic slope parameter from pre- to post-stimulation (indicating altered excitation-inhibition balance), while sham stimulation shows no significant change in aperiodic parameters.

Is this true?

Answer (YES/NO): NO